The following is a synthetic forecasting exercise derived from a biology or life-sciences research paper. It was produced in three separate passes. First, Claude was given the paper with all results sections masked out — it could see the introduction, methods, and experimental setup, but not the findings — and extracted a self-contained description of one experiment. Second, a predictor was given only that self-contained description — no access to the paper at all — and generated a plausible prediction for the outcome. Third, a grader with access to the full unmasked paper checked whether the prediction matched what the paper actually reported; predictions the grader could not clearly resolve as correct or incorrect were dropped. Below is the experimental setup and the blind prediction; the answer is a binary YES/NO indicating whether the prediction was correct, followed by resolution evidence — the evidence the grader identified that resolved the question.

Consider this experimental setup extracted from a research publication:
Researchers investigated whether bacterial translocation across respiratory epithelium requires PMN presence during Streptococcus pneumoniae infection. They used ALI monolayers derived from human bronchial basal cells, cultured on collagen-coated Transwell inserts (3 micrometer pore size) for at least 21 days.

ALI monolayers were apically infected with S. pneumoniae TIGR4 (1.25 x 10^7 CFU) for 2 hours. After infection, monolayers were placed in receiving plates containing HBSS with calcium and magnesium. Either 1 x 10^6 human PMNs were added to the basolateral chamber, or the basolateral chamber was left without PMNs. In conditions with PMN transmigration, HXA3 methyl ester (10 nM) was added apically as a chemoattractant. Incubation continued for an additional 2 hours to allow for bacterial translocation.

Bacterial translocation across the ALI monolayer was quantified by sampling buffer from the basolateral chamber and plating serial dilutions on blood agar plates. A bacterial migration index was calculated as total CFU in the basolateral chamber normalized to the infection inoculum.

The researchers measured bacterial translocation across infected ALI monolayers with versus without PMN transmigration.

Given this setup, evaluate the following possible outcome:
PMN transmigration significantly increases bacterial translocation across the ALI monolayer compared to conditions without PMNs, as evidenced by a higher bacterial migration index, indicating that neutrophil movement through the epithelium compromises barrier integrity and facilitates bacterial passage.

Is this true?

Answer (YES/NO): YES